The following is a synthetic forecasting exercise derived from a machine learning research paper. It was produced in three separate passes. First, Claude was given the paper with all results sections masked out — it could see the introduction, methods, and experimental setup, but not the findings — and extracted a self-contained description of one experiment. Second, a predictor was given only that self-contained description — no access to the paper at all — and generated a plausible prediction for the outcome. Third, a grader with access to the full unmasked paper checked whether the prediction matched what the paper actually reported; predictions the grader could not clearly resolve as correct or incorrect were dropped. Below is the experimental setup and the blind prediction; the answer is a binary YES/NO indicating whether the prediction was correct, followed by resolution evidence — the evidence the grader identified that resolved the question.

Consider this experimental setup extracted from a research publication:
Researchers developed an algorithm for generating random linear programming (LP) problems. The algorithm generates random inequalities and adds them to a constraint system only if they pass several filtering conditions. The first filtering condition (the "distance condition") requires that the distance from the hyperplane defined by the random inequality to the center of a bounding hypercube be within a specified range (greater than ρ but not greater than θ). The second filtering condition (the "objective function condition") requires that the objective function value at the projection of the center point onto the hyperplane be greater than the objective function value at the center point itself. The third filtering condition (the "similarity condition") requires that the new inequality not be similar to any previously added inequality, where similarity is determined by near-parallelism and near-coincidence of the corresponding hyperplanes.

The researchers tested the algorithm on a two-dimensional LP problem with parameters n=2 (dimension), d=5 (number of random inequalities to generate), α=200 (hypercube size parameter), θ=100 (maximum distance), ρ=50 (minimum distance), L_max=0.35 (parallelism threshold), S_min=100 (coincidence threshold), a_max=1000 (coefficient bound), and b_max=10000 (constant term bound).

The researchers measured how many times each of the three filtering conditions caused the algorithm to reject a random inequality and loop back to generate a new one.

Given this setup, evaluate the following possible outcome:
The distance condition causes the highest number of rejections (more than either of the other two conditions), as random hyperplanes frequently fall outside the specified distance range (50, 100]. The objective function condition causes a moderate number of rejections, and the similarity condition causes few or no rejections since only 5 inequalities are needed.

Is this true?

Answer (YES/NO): YES